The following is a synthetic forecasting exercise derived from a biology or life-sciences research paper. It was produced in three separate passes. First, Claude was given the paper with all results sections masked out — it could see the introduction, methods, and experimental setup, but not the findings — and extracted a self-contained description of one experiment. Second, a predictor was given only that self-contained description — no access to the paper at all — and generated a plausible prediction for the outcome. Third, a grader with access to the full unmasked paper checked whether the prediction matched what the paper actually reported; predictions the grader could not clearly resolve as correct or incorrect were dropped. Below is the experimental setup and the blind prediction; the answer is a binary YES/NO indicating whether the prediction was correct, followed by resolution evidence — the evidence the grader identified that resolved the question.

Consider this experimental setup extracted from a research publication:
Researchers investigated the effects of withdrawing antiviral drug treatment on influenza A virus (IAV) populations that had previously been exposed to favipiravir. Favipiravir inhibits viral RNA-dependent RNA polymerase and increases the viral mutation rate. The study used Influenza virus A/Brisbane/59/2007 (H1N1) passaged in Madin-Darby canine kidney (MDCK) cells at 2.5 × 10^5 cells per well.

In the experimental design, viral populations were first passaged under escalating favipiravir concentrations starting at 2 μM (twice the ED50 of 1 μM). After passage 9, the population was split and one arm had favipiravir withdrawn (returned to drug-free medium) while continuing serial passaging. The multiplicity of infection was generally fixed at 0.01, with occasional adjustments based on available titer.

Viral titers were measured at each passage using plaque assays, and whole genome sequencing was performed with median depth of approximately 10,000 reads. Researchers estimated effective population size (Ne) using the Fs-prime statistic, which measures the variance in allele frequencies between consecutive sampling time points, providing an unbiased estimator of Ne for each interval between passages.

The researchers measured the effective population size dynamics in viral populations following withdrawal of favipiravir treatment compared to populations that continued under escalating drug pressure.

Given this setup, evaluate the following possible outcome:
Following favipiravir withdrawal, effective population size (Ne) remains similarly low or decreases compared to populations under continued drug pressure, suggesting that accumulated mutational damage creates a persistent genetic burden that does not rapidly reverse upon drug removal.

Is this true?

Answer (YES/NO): NO